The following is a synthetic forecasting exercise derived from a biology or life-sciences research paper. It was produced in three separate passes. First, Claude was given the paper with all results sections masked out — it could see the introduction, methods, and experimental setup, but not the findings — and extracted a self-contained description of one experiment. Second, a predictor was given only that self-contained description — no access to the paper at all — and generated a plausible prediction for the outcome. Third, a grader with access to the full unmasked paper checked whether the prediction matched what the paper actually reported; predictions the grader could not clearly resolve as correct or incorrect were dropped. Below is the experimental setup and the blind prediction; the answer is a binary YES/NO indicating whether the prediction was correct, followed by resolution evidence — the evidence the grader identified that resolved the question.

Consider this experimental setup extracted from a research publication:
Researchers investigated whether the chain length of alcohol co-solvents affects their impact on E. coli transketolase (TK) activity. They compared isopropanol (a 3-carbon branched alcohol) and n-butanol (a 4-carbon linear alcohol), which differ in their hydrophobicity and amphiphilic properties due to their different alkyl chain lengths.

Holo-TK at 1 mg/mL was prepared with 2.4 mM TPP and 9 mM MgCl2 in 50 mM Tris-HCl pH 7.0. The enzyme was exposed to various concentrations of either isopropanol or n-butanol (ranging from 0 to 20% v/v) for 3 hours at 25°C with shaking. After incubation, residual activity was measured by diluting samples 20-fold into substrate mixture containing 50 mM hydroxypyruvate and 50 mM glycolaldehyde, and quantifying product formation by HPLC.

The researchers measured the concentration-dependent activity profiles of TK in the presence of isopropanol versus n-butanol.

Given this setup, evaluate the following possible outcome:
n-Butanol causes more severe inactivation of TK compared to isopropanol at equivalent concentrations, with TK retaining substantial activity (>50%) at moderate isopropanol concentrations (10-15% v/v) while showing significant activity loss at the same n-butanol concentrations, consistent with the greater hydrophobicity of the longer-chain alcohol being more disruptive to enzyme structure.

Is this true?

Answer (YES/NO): YES